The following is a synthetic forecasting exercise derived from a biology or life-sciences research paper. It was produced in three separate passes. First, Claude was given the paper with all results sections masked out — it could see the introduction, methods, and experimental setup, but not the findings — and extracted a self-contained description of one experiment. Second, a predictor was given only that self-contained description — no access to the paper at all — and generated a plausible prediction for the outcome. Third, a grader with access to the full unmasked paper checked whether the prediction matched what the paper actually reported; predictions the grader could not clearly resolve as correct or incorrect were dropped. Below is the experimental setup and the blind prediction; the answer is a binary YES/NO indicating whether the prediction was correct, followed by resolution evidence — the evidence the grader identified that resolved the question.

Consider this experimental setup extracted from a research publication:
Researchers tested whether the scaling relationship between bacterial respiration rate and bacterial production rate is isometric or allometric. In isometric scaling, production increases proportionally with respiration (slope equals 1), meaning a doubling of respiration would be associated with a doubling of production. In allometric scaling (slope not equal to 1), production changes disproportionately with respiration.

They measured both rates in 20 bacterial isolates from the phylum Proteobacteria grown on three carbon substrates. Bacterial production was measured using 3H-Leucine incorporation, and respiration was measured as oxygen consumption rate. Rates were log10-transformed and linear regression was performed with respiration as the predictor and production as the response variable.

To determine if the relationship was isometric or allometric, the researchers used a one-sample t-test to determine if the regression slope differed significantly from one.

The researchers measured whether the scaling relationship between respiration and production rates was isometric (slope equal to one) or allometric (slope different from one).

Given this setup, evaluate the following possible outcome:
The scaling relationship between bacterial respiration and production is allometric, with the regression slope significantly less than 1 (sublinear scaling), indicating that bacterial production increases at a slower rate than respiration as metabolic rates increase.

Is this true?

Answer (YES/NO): NO